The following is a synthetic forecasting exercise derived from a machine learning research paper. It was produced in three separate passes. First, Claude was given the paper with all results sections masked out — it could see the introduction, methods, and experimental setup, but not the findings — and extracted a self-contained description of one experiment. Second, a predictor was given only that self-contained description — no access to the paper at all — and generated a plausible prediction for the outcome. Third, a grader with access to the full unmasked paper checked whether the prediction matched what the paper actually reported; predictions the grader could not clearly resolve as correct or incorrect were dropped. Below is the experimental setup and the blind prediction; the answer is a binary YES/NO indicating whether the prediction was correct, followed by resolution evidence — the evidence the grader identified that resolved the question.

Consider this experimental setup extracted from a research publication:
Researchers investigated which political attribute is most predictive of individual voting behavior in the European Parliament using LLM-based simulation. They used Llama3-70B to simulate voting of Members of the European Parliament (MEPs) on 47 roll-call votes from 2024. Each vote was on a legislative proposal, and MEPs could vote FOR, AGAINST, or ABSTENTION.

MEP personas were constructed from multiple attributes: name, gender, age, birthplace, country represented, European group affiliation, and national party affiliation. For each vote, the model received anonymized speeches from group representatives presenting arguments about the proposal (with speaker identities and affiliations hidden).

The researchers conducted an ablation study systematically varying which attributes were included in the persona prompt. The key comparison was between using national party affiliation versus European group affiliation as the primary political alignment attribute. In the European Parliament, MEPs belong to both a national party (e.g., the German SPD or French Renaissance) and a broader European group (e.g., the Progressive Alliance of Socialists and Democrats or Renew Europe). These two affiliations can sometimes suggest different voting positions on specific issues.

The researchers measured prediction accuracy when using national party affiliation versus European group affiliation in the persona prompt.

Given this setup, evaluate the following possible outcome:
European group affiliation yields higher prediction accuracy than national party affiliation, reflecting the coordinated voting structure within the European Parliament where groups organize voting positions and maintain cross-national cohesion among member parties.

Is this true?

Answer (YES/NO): NO